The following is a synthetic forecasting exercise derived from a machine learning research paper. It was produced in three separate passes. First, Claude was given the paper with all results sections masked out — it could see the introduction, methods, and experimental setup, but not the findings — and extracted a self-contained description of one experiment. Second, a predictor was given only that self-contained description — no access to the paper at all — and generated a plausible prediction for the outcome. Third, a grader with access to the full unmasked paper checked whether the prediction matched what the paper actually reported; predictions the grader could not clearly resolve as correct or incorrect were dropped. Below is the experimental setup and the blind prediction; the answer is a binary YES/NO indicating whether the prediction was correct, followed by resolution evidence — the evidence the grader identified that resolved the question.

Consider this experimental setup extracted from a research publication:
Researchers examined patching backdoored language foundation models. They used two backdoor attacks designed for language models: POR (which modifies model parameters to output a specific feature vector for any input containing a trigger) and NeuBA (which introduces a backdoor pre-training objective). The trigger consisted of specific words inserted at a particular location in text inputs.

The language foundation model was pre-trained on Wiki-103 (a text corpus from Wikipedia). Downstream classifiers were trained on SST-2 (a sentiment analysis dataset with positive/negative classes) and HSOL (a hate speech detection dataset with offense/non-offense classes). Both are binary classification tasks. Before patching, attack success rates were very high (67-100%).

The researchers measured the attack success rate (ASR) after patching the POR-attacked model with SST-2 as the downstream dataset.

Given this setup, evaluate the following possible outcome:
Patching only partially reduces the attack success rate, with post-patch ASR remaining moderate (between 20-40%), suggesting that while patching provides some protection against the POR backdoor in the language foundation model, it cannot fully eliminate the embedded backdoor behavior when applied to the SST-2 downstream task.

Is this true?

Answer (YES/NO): NO